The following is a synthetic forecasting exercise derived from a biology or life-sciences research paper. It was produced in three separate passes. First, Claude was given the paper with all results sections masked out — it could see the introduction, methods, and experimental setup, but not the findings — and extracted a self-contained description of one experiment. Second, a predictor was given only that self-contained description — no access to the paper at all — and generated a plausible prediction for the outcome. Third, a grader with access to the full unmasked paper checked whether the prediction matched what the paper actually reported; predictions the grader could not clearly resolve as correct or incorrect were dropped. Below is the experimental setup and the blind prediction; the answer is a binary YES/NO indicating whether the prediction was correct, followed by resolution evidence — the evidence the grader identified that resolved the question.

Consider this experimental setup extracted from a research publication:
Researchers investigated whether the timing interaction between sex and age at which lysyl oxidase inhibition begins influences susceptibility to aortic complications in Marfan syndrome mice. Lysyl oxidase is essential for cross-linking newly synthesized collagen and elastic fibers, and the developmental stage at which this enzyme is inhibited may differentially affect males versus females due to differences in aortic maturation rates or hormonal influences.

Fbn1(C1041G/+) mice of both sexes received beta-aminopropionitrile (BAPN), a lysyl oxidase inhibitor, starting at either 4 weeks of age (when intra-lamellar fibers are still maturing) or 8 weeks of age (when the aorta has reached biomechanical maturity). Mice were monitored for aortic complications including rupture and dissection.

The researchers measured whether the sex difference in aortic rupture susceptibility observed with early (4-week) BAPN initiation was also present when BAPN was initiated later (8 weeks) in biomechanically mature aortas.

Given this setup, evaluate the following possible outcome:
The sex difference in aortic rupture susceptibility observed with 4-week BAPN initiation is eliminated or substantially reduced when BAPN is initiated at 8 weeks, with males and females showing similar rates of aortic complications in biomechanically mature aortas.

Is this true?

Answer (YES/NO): YES